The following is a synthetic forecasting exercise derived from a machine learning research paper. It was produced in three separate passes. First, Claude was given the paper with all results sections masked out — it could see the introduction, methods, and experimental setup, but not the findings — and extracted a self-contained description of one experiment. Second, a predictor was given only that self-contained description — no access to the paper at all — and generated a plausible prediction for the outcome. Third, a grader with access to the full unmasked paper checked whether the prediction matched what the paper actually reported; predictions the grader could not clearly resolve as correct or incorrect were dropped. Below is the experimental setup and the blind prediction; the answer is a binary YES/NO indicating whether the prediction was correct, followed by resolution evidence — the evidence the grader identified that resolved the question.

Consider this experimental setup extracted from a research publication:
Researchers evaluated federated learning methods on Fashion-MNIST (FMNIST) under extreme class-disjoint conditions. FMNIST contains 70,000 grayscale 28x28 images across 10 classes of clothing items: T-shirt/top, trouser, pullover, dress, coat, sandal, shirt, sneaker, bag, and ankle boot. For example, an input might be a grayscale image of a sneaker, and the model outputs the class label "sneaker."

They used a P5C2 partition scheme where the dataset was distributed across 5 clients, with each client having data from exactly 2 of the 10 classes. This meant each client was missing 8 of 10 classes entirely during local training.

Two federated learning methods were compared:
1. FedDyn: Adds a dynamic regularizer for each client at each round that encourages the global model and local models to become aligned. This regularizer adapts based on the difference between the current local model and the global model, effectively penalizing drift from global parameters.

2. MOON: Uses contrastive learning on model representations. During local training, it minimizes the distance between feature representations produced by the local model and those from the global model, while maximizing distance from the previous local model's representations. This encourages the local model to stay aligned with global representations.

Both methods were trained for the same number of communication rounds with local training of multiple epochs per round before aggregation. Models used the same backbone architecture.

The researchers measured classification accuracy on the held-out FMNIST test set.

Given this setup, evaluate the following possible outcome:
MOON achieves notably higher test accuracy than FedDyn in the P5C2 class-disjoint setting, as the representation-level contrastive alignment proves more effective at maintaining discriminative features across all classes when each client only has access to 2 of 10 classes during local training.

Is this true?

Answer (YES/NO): NO